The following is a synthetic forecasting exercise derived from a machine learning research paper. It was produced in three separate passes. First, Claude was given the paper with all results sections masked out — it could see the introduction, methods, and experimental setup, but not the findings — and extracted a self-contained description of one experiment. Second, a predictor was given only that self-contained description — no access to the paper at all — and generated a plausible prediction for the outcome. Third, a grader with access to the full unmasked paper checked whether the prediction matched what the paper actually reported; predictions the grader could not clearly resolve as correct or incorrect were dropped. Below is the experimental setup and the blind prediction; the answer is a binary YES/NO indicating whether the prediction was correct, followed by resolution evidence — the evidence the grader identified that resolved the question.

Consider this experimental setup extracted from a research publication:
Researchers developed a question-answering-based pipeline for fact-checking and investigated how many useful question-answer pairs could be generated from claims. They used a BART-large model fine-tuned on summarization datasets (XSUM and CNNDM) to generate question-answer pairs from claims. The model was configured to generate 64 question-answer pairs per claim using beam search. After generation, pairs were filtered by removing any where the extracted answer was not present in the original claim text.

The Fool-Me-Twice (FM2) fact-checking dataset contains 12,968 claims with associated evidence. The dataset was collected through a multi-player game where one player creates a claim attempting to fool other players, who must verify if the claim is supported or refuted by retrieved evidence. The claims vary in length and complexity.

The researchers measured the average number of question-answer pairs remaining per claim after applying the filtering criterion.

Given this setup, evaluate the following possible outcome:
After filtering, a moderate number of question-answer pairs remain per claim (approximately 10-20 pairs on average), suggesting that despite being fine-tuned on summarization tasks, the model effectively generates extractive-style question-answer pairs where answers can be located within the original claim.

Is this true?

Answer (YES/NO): YES